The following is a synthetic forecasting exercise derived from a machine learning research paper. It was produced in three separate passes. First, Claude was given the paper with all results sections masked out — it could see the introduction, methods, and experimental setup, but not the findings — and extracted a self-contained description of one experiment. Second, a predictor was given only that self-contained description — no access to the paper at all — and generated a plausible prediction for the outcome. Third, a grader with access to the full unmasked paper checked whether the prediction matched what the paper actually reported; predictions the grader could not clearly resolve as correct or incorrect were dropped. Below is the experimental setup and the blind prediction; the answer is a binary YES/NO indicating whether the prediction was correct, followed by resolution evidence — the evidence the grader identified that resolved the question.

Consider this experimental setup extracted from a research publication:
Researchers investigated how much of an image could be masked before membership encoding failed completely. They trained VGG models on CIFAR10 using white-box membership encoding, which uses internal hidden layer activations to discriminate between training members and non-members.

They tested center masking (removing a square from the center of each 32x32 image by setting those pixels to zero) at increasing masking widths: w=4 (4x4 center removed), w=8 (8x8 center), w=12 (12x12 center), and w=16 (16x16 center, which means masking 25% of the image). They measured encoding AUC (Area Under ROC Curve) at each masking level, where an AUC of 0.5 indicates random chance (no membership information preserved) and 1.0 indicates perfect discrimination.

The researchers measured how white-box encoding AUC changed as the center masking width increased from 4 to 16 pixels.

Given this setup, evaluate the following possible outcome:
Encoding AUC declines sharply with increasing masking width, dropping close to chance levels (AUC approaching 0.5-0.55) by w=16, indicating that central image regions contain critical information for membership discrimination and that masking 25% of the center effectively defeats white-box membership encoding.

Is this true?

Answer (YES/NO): NO